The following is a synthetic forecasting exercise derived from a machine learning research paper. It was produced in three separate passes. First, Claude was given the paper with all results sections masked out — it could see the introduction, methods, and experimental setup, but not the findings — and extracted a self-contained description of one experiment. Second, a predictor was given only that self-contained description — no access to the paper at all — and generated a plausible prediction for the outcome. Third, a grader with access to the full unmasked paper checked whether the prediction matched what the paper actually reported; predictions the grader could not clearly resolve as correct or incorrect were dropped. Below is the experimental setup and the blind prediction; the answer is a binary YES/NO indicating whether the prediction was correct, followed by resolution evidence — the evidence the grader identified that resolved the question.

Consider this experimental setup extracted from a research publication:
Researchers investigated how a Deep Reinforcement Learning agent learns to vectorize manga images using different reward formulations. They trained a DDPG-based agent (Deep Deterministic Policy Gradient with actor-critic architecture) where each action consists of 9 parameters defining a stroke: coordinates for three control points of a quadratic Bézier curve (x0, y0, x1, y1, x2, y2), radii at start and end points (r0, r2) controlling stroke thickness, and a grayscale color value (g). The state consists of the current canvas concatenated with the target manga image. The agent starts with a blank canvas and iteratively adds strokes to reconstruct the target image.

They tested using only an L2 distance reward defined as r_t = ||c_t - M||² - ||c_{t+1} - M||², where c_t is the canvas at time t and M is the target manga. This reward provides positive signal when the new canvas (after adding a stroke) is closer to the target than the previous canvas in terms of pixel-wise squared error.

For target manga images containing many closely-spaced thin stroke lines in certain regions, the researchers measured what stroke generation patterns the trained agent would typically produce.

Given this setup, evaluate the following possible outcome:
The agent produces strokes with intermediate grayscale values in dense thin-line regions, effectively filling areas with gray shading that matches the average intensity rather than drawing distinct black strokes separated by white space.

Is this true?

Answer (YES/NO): YES